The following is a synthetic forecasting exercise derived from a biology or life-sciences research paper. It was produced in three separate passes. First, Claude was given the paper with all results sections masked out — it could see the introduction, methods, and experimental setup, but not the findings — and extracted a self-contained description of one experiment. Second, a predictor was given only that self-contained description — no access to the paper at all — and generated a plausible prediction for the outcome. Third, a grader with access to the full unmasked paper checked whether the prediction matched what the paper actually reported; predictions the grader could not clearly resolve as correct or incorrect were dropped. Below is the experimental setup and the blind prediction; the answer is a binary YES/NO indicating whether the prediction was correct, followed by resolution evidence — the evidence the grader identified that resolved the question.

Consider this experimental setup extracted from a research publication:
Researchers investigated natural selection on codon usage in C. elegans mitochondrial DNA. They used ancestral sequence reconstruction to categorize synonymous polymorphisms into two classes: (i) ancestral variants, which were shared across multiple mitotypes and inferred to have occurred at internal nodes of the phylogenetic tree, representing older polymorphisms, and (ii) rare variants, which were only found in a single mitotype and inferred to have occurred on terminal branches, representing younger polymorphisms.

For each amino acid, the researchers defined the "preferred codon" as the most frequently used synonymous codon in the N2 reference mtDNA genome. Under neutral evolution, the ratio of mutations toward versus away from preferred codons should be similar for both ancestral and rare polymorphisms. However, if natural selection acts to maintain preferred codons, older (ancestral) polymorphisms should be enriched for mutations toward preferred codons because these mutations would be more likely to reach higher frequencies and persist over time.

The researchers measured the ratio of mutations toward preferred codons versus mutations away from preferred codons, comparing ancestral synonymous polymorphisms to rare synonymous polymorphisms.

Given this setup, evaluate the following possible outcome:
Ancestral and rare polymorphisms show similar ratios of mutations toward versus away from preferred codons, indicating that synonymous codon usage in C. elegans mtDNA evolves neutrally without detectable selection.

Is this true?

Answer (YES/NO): NO